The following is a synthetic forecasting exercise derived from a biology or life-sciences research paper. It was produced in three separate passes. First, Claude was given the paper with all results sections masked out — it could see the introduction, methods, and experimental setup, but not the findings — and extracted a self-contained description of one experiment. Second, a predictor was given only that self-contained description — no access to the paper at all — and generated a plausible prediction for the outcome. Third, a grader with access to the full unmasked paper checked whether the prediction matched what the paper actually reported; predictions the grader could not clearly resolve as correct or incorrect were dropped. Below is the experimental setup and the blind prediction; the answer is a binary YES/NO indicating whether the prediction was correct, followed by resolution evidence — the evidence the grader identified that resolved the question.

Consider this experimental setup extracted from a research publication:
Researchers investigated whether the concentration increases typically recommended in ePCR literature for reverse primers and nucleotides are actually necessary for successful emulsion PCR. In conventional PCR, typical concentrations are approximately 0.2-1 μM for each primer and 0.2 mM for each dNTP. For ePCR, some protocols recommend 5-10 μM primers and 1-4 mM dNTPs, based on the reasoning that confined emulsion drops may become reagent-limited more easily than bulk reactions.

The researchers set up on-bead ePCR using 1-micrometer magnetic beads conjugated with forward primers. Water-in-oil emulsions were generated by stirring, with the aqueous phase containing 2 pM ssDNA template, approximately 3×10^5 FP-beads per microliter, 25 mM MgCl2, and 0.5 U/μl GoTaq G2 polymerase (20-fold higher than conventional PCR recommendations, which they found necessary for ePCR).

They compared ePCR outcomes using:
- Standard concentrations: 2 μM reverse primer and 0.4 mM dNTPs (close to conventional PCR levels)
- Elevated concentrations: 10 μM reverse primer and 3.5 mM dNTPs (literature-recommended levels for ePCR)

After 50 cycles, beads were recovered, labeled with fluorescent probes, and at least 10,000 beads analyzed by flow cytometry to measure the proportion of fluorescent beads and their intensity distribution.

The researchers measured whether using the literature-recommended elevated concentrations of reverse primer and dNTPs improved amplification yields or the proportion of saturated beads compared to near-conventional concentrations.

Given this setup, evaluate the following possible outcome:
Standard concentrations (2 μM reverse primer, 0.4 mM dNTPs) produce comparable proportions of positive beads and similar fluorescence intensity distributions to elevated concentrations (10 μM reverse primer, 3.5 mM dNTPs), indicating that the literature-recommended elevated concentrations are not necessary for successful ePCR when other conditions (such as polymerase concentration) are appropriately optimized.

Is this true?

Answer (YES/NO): YES